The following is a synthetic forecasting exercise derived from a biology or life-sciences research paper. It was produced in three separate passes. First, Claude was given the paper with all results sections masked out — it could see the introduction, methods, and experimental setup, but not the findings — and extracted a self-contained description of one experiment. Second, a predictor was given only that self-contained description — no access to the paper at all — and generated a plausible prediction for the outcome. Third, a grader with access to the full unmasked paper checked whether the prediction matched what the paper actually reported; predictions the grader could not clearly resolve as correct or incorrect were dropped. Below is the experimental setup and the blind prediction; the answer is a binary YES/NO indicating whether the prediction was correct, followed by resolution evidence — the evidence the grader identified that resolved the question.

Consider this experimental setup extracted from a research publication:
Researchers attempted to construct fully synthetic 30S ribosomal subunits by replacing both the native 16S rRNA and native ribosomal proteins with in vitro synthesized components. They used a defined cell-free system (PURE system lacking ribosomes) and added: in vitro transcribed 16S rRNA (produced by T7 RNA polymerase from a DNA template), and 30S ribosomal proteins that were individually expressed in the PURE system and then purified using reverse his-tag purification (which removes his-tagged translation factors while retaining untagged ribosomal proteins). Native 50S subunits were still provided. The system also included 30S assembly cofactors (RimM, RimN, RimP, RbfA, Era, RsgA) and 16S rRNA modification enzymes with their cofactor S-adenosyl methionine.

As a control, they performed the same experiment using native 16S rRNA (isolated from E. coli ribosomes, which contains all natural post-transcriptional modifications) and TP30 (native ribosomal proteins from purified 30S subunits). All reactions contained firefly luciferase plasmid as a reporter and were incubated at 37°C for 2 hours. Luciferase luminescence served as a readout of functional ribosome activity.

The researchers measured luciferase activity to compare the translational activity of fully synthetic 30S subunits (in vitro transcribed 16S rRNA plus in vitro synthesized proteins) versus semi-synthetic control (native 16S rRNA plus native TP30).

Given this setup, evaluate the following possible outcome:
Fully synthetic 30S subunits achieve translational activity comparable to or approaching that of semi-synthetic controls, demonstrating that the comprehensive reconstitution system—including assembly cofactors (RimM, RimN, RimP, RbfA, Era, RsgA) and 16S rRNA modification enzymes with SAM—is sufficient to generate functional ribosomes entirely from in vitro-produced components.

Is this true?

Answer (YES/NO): NO